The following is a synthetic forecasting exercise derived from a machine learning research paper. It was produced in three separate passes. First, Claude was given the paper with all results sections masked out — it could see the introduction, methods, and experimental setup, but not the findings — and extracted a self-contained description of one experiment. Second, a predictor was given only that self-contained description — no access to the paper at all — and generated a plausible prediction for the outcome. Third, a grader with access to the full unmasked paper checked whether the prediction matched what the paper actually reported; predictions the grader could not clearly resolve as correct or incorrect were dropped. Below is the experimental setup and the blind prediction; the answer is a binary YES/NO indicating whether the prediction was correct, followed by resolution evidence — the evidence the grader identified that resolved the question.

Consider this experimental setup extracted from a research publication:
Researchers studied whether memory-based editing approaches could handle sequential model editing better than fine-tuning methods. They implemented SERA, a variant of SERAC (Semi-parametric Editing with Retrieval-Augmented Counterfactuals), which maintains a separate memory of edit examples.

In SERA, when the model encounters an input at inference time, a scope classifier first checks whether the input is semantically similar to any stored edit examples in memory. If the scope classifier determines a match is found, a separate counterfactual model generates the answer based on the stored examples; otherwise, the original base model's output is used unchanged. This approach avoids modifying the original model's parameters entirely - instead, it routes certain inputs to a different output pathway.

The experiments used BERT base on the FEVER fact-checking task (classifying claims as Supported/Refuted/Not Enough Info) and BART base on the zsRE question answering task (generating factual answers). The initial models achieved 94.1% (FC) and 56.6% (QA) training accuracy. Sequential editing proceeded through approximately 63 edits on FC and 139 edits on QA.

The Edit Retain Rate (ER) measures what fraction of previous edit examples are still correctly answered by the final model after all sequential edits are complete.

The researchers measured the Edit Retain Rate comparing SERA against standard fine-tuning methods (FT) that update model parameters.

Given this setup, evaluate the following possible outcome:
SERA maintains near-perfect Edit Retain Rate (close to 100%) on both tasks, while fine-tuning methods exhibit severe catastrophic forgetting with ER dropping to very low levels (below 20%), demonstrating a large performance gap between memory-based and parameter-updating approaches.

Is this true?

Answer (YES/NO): NO